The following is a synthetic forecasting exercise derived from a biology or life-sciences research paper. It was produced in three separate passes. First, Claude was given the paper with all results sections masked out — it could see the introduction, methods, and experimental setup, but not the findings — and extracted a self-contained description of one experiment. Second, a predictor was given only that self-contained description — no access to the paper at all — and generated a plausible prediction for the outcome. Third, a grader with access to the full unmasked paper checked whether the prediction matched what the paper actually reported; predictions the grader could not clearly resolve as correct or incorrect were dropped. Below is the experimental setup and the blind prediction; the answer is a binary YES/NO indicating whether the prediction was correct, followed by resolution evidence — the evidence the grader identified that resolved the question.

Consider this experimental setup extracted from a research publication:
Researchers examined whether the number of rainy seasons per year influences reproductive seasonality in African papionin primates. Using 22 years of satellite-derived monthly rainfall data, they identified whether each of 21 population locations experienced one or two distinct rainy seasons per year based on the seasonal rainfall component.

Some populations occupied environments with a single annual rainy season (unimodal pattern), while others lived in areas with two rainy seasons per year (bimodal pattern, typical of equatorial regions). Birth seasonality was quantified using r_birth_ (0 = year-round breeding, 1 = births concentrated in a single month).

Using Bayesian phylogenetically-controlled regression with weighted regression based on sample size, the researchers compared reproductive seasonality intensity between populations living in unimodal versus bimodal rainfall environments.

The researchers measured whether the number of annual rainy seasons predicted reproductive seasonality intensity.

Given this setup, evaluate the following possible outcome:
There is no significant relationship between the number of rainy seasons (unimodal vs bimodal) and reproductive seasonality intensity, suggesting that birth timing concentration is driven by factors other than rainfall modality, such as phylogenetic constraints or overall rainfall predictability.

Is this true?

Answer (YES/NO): YES